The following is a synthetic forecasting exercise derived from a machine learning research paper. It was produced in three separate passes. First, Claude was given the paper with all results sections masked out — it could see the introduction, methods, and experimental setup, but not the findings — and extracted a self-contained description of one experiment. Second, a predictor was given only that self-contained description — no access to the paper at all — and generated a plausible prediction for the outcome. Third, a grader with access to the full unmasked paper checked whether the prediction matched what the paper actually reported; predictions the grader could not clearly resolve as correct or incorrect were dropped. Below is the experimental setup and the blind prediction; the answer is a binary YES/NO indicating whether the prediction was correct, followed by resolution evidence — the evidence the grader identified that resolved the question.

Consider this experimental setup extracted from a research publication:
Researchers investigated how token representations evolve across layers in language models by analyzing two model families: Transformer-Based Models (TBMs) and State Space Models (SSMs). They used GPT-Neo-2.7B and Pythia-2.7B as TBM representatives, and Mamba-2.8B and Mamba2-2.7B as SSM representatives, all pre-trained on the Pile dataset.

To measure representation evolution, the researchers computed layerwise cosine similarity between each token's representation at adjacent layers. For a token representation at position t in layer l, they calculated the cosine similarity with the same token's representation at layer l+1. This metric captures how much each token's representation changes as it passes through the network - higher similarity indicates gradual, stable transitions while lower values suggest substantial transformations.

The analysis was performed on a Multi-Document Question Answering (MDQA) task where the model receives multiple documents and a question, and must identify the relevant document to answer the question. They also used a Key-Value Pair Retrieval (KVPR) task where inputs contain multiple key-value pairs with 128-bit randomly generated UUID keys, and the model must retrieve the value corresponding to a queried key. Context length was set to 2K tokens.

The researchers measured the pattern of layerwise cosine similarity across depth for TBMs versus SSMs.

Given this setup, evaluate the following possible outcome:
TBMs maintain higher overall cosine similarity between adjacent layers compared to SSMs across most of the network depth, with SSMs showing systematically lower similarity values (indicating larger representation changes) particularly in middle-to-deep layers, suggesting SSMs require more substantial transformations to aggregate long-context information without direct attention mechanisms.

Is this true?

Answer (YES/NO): NO